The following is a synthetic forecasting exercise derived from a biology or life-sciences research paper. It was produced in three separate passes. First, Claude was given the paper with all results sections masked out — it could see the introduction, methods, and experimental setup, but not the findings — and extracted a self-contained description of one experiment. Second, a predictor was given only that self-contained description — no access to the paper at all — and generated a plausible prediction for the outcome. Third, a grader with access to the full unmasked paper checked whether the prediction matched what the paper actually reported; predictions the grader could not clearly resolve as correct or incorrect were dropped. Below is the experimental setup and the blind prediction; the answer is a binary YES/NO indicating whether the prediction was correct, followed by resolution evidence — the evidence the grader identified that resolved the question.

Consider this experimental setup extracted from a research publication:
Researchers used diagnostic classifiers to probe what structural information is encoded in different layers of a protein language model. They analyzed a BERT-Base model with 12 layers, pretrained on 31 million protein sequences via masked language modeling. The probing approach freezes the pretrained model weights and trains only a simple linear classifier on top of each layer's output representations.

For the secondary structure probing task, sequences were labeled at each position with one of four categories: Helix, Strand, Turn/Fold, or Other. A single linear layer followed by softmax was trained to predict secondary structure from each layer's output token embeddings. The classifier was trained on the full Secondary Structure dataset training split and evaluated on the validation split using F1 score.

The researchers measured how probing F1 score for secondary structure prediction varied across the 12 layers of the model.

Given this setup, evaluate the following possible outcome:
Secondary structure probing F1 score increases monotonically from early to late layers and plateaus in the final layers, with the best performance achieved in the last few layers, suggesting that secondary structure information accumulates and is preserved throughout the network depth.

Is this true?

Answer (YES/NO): NO